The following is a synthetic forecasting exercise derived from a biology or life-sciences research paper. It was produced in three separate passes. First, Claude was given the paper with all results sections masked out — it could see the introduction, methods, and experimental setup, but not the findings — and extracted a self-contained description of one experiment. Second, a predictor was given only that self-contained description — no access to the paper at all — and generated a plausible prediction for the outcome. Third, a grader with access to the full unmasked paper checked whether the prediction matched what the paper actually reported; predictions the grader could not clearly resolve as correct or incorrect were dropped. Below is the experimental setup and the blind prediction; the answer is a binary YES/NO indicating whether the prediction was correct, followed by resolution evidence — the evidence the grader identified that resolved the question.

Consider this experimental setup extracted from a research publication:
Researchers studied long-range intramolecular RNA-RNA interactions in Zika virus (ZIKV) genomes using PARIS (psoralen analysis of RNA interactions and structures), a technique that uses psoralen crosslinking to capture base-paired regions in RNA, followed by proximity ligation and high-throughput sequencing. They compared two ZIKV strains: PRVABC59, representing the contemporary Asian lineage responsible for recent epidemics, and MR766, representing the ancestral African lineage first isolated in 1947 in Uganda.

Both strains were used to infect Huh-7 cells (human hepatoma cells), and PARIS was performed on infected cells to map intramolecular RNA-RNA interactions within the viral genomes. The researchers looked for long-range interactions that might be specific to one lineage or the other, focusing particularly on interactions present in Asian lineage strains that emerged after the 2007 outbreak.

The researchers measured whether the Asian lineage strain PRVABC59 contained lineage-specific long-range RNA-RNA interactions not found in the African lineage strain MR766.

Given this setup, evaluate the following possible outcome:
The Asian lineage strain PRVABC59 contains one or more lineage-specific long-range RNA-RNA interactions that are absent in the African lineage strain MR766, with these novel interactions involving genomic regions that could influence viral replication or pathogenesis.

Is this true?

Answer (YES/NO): YES